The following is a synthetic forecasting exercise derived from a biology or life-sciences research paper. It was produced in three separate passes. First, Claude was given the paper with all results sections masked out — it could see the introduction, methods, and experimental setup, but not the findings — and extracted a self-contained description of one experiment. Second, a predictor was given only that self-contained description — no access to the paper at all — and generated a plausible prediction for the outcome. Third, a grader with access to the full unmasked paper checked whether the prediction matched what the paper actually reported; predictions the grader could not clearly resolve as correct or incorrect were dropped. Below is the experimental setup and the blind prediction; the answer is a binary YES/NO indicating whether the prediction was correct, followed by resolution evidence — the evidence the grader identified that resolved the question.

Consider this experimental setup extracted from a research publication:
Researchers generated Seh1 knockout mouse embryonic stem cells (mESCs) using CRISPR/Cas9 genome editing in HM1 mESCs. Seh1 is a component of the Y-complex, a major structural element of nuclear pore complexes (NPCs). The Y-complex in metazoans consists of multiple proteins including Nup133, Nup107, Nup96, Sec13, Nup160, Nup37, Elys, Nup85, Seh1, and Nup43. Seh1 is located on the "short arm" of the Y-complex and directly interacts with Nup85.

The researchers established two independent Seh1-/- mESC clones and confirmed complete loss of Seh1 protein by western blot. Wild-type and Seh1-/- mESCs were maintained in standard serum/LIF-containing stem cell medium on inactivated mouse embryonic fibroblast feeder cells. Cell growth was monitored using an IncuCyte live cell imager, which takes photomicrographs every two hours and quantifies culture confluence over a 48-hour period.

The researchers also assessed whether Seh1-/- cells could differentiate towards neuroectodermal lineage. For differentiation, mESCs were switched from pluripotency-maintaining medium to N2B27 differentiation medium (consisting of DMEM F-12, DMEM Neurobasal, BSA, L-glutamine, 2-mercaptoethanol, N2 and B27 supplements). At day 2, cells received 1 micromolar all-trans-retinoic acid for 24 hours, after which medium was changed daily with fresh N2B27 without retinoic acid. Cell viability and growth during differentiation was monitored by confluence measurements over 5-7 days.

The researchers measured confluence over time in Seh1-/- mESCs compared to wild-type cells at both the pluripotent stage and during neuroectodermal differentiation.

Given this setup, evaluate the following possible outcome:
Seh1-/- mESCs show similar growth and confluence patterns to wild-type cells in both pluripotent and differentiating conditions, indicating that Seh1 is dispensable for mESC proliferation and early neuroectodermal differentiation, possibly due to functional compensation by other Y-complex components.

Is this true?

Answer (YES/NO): NO